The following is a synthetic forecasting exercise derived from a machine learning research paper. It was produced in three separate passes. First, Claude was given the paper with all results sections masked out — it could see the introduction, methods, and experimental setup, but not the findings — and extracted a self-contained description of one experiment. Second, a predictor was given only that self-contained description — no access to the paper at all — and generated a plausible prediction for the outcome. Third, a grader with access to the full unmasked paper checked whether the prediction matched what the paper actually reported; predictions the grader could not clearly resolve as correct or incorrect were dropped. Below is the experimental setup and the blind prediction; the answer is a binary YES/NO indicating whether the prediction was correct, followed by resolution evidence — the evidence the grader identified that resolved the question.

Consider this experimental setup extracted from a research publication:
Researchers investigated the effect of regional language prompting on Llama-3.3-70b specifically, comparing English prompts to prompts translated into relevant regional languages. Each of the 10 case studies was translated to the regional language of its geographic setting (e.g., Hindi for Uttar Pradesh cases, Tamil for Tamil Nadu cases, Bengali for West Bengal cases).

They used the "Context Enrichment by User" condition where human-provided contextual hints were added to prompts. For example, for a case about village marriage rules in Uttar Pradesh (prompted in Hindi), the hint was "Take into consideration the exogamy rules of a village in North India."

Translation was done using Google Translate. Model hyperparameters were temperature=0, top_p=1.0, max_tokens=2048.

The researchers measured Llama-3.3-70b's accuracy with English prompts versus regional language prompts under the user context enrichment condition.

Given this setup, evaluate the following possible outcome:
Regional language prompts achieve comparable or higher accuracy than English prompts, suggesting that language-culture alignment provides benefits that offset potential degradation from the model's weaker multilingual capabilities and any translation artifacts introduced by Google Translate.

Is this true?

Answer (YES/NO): YES